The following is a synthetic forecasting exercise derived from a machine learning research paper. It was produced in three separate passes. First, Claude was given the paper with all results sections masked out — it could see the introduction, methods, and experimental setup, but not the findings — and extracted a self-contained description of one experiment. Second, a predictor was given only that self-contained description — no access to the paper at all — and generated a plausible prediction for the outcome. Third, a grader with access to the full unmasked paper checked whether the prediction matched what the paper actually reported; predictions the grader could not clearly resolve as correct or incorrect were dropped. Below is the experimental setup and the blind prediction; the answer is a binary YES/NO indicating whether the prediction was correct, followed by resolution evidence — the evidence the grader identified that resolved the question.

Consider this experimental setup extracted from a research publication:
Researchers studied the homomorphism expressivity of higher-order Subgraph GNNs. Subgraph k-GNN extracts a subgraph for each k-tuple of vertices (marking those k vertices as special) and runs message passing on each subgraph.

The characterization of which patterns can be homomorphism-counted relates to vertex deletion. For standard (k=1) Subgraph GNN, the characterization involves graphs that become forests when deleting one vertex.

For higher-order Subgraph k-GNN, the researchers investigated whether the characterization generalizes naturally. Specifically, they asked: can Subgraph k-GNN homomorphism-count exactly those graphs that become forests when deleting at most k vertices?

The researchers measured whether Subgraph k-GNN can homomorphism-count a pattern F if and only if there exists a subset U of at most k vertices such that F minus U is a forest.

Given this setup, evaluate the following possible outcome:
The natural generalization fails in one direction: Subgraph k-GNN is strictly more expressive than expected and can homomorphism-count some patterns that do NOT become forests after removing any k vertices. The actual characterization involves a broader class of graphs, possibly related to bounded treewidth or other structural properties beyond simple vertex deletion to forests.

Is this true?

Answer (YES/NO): NO